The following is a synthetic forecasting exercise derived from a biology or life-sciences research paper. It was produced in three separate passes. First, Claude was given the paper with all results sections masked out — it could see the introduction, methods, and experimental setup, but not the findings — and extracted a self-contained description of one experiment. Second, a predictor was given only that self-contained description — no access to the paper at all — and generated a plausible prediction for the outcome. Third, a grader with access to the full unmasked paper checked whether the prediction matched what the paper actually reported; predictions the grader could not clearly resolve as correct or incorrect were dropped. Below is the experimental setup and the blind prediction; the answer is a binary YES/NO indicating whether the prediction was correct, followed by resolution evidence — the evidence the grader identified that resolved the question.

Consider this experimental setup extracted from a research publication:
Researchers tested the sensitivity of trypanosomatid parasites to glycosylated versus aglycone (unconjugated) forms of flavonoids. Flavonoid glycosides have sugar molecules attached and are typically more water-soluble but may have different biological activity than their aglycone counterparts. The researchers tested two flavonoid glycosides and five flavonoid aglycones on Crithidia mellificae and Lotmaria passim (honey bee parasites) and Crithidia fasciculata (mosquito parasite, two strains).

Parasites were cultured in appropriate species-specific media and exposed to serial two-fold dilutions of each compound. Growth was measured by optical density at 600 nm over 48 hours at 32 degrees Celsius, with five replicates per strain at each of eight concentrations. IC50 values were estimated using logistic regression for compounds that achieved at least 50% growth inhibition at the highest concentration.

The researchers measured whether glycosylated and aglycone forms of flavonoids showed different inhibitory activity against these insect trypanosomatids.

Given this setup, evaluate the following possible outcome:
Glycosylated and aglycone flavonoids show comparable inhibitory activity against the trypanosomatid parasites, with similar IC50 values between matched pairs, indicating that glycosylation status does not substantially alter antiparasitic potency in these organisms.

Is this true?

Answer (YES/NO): NO